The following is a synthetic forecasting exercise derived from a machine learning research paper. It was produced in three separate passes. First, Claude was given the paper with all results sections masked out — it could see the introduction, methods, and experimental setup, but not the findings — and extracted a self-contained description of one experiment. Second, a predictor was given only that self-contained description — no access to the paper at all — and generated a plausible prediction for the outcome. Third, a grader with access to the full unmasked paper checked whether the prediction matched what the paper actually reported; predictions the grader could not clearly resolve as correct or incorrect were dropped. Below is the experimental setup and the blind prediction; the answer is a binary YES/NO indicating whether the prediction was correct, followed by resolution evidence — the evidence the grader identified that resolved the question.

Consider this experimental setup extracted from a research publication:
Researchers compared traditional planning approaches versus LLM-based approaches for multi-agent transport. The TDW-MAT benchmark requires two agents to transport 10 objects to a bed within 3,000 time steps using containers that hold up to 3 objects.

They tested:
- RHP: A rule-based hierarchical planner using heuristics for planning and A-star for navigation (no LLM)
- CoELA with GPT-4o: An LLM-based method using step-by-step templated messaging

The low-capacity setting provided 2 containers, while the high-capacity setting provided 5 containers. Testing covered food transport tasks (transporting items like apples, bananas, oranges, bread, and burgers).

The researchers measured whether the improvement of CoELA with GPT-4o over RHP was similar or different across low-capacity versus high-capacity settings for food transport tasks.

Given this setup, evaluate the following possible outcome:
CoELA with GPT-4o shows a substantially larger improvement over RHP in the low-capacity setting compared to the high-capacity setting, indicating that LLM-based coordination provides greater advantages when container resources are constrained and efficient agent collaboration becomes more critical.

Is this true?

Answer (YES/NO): YES